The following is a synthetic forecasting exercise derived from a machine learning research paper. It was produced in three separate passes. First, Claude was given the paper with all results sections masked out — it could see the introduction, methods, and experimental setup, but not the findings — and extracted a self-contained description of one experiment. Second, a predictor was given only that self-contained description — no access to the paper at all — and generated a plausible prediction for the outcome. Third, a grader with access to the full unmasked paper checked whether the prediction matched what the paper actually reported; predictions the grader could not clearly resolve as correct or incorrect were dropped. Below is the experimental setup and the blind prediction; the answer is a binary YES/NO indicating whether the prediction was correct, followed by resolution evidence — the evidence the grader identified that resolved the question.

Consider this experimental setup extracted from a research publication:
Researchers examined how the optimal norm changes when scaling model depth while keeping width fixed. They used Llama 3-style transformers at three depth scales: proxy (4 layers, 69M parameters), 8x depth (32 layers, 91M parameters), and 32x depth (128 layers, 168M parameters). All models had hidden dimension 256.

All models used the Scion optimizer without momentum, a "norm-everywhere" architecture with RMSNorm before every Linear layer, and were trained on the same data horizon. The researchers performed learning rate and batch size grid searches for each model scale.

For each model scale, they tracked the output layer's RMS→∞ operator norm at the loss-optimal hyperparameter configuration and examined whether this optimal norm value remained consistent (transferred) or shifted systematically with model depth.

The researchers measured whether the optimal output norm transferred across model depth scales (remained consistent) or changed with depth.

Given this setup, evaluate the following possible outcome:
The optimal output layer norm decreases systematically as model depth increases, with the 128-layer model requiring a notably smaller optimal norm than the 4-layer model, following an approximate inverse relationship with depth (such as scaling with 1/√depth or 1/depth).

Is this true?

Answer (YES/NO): NO